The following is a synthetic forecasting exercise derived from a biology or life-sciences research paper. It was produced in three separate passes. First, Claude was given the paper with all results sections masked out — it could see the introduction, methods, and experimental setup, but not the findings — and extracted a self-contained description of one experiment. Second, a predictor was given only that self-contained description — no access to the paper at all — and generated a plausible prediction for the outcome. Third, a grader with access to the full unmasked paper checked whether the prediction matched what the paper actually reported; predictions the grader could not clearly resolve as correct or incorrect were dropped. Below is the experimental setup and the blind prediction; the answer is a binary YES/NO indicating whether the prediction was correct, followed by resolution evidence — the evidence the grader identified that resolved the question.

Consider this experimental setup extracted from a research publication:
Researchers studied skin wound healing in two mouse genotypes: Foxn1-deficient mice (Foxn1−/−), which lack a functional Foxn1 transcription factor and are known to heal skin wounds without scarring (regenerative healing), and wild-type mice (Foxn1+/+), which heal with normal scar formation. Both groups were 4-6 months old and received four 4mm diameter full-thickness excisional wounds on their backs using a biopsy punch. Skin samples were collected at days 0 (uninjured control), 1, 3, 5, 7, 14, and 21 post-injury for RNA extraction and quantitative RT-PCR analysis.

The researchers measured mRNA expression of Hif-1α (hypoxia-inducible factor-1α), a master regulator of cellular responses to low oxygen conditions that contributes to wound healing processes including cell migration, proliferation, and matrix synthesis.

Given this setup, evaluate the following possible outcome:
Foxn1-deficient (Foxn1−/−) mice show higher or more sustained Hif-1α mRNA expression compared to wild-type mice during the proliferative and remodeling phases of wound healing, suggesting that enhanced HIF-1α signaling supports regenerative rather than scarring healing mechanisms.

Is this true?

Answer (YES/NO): NO